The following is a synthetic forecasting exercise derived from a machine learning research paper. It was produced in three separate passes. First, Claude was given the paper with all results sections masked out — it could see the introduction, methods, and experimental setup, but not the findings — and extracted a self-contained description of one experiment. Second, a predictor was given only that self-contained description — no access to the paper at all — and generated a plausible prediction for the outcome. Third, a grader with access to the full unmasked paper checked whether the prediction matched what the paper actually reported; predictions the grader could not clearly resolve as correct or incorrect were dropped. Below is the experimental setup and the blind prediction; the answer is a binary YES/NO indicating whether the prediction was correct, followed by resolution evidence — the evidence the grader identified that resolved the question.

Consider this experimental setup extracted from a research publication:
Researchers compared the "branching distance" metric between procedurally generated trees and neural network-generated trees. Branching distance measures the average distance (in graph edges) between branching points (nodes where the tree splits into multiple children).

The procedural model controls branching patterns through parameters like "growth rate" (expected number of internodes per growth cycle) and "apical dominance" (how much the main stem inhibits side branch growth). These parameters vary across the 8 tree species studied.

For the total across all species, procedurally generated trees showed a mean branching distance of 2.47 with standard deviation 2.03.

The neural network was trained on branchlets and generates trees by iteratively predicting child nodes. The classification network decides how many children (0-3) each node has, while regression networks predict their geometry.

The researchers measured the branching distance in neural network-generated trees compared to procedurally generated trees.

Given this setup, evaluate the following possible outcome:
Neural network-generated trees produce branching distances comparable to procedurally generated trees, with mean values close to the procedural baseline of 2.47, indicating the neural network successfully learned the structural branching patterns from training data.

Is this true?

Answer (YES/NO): YES